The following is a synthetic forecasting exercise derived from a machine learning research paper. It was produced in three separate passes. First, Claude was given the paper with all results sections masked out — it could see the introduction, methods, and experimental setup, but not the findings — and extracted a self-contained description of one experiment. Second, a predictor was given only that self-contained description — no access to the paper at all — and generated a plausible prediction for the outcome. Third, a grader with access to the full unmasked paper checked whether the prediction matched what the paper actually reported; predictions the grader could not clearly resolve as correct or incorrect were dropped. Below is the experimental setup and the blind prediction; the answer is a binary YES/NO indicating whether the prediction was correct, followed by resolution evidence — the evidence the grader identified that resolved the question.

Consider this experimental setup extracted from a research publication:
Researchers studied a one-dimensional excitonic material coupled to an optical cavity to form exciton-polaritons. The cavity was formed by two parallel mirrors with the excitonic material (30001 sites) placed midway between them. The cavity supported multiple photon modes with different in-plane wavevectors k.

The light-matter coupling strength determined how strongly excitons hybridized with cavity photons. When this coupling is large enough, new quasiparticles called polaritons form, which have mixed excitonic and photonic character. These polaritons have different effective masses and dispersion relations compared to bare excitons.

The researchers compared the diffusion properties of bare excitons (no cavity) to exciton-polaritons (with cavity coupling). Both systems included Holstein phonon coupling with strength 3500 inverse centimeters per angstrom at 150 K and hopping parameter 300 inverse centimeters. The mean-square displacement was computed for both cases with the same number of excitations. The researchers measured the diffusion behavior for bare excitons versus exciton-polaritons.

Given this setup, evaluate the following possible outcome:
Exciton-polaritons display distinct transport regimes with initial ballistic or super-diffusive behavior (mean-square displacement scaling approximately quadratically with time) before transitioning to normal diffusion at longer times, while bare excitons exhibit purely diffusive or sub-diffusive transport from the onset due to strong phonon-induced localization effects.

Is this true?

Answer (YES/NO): NO